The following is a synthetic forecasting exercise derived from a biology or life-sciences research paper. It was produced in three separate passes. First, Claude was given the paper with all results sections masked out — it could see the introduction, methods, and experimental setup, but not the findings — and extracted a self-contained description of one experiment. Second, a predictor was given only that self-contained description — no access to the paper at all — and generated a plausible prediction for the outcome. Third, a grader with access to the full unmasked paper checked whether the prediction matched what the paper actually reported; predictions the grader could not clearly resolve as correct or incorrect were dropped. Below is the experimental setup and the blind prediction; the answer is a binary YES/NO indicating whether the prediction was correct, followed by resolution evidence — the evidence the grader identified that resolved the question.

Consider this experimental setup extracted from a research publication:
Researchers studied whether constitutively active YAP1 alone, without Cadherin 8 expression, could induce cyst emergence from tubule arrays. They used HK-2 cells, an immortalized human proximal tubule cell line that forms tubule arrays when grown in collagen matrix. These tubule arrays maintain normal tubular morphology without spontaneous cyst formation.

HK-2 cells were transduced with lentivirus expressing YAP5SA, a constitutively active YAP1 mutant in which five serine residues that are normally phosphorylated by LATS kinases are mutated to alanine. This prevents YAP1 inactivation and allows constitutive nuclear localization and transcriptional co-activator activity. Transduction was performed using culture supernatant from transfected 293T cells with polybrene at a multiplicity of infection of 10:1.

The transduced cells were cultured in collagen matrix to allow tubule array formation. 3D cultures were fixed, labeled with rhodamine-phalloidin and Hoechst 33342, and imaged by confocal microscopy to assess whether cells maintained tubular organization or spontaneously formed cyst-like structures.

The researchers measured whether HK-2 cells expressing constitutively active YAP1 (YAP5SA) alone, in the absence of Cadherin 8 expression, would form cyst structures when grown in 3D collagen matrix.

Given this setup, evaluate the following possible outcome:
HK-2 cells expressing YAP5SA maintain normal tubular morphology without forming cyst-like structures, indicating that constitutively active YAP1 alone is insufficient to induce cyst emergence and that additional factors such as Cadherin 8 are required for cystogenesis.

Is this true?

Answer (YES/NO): YES